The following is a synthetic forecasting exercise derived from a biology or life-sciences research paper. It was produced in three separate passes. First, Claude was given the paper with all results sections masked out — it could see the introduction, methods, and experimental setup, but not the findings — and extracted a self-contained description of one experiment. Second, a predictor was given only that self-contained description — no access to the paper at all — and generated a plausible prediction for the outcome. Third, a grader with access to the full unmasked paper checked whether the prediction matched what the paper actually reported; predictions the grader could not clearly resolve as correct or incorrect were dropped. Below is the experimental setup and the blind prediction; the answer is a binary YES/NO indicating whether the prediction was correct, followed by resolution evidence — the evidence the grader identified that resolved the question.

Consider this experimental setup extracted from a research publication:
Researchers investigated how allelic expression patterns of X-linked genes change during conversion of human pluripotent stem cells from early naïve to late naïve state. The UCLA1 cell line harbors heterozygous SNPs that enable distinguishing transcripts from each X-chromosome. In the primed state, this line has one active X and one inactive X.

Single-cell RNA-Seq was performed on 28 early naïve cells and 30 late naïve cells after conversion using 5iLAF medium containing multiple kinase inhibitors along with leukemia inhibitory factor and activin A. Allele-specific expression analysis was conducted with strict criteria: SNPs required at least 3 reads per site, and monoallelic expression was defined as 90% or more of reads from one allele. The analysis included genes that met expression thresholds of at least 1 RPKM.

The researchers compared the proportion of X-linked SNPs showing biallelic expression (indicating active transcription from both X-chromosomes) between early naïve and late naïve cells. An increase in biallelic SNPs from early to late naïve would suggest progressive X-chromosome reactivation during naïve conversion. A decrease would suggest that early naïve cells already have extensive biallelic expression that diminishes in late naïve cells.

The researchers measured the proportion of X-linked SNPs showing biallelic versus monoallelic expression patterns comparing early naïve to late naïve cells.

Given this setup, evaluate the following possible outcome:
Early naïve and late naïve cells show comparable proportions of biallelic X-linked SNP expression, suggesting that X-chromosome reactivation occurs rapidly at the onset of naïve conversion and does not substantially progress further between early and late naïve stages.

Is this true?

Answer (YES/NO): NO